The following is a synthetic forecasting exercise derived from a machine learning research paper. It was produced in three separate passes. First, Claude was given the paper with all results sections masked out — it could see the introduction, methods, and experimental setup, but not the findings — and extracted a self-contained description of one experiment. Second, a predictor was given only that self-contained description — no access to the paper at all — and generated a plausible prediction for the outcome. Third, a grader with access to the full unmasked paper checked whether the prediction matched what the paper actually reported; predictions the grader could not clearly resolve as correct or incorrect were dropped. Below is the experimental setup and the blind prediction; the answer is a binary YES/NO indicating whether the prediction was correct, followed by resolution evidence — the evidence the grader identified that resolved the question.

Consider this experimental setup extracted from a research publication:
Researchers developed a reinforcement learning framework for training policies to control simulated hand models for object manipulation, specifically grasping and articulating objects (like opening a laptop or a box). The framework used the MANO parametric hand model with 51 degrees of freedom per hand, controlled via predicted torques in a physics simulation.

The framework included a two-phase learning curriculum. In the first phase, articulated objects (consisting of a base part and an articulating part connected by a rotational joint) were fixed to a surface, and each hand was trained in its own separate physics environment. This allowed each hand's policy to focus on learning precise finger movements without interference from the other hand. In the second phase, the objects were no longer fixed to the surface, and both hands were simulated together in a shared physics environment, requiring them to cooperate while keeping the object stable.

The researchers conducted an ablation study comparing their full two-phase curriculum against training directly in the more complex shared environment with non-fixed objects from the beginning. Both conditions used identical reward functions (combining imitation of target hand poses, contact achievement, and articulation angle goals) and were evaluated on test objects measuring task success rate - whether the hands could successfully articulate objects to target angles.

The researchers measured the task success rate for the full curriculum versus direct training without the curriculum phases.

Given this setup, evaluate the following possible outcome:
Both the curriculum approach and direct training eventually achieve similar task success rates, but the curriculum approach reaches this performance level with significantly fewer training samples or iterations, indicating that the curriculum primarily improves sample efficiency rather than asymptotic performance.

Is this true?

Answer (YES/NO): NO